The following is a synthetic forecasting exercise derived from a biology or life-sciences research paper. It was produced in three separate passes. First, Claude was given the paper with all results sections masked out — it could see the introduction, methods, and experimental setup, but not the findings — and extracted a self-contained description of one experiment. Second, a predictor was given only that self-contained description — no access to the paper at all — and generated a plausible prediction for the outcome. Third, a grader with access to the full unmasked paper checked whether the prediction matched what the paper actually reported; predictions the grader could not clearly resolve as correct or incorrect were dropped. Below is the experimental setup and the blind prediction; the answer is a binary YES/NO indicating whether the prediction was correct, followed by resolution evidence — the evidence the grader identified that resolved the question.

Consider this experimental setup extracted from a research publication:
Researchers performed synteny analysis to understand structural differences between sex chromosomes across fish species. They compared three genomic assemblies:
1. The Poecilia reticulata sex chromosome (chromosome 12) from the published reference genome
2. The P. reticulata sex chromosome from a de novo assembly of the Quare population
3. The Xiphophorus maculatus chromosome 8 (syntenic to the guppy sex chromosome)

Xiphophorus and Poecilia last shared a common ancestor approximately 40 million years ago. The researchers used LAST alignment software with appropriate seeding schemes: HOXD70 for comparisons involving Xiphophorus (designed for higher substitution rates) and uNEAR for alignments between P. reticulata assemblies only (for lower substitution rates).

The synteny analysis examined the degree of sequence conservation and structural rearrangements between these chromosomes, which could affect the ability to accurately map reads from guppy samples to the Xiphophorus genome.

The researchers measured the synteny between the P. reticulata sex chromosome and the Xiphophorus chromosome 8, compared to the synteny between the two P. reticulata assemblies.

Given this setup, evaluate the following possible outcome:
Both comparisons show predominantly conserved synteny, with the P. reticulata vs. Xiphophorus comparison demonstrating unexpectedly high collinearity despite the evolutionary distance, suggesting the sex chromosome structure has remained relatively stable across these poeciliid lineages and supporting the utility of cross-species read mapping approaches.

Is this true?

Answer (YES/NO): NO